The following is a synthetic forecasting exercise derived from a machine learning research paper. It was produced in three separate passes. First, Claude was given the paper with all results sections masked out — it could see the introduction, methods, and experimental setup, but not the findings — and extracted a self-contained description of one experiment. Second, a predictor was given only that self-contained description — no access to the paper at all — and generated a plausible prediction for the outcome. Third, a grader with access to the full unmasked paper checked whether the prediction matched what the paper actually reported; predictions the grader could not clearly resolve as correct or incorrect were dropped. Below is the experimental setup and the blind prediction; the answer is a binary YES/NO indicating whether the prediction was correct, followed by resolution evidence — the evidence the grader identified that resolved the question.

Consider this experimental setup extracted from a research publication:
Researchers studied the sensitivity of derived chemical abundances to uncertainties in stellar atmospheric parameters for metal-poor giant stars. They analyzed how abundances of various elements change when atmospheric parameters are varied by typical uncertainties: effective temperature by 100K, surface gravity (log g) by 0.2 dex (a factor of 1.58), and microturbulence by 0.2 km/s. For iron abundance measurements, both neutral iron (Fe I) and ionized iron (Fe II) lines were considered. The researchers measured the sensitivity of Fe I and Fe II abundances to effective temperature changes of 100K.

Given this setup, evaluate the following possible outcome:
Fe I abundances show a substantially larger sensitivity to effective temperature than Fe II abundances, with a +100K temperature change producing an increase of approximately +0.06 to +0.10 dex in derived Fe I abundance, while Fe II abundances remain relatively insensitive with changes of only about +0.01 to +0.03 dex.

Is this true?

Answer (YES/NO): NO